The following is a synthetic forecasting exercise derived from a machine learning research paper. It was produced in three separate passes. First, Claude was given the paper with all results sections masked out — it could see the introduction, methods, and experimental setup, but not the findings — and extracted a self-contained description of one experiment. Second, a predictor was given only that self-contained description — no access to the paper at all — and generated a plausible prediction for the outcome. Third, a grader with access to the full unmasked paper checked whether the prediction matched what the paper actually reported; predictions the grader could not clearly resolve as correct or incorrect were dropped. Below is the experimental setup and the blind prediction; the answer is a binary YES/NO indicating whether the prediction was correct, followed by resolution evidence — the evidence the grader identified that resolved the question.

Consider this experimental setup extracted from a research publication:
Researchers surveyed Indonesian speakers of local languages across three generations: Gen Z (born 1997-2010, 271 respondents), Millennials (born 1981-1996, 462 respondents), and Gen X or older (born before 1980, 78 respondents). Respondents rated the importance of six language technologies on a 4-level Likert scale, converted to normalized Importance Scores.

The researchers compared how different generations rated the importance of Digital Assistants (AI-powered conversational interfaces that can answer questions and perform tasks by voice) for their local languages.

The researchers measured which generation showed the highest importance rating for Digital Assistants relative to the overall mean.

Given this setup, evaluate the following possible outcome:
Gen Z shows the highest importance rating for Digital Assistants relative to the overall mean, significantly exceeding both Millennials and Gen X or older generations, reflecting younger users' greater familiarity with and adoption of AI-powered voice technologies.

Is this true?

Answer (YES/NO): YES